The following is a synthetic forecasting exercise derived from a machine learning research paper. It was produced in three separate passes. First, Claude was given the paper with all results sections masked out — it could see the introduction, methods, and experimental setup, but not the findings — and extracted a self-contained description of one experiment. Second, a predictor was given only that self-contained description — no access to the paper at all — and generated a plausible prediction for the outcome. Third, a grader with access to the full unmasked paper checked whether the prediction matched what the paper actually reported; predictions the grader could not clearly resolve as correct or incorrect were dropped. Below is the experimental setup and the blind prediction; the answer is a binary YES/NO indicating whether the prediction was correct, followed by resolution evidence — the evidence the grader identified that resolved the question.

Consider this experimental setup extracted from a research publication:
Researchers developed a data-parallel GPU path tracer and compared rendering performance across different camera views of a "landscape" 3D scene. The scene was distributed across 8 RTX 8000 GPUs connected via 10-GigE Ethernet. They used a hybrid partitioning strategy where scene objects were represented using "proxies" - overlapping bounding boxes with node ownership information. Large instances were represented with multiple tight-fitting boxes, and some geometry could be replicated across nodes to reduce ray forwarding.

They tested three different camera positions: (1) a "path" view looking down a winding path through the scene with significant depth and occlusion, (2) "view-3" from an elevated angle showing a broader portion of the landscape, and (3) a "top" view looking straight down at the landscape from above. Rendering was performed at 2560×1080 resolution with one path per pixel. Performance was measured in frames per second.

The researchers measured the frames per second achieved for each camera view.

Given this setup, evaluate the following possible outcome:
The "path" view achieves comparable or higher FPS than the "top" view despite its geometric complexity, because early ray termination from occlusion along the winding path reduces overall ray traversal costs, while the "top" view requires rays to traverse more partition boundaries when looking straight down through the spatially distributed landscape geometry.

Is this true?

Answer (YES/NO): NO